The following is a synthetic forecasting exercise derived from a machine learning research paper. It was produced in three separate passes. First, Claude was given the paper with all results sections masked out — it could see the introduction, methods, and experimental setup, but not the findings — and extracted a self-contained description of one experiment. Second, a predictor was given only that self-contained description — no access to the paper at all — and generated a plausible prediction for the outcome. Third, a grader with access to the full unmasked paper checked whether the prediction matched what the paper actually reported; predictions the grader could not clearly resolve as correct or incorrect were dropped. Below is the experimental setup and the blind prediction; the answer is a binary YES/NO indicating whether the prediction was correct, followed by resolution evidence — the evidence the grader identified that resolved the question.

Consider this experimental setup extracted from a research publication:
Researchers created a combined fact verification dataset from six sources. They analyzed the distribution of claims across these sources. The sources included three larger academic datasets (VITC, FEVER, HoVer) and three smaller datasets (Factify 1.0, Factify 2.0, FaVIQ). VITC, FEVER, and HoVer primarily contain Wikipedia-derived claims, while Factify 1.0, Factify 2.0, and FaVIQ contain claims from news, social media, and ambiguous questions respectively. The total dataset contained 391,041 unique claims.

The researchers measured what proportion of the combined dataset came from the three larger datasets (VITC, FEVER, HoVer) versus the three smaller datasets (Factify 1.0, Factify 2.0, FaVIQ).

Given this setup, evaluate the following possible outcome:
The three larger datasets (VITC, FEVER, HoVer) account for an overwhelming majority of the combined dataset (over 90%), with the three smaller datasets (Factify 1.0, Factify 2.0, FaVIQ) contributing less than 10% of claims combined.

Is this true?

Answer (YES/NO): NO